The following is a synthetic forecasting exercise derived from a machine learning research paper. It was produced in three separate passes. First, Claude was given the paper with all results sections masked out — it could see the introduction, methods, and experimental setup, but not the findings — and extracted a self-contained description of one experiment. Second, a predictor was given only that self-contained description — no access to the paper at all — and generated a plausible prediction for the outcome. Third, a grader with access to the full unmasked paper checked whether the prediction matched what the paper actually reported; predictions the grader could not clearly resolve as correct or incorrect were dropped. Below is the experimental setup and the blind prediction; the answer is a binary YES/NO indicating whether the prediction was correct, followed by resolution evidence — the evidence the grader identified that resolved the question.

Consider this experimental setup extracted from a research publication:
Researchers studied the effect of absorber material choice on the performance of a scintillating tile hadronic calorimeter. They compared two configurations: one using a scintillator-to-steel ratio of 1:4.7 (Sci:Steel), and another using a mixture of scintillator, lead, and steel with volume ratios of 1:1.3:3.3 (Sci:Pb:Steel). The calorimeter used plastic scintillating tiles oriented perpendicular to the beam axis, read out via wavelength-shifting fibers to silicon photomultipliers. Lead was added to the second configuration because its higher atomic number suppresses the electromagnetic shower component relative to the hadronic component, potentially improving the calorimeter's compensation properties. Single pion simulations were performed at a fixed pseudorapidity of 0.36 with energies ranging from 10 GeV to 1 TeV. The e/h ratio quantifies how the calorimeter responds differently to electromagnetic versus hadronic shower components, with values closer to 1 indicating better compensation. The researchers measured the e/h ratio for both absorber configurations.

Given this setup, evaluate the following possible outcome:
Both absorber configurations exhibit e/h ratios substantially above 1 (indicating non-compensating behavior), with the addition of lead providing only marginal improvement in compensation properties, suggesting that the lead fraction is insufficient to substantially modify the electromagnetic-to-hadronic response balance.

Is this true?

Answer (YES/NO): NO